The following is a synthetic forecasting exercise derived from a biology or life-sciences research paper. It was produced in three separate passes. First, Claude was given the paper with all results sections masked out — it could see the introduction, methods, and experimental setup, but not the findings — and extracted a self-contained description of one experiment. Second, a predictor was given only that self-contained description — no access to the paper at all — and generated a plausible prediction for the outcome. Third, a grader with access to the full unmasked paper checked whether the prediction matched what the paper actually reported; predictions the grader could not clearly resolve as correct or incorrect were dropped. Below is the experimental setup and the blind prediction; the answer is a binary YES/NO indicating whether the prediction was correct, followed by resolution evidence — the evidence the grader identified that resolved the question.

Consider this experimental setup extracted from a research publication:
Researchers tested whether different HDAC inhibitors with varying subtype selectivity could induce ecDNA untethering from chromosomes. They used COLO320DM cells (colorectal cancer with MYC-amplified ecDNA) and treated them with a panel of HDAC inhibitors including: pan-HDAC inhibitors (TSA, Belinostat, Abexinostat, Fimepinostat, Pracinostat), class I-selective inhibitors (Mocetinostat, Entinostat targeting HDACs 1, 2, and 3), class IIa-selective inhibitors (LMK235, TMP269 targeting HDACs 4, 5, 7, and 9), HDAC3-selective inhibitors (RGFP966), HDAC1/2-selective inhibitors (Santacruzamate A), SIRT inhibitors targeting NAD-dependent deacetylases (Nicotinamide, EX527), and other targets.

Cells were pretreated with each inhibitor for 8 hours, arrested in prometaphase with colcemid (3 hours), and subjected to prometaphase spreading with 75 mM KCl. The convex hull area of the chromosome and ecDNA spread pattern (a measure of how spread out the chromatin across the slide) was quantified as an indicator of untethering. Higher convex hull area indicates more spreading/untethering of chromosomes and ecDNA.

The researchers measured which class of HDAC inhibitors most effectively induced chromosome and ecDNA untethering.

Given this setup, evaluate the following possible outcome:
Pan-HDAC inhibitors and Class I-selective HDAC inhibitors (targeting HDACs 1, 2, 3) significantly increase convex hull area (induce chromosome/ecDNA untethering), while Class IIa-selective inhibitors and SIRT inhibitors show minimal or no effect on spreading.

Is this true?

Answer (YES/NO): NO